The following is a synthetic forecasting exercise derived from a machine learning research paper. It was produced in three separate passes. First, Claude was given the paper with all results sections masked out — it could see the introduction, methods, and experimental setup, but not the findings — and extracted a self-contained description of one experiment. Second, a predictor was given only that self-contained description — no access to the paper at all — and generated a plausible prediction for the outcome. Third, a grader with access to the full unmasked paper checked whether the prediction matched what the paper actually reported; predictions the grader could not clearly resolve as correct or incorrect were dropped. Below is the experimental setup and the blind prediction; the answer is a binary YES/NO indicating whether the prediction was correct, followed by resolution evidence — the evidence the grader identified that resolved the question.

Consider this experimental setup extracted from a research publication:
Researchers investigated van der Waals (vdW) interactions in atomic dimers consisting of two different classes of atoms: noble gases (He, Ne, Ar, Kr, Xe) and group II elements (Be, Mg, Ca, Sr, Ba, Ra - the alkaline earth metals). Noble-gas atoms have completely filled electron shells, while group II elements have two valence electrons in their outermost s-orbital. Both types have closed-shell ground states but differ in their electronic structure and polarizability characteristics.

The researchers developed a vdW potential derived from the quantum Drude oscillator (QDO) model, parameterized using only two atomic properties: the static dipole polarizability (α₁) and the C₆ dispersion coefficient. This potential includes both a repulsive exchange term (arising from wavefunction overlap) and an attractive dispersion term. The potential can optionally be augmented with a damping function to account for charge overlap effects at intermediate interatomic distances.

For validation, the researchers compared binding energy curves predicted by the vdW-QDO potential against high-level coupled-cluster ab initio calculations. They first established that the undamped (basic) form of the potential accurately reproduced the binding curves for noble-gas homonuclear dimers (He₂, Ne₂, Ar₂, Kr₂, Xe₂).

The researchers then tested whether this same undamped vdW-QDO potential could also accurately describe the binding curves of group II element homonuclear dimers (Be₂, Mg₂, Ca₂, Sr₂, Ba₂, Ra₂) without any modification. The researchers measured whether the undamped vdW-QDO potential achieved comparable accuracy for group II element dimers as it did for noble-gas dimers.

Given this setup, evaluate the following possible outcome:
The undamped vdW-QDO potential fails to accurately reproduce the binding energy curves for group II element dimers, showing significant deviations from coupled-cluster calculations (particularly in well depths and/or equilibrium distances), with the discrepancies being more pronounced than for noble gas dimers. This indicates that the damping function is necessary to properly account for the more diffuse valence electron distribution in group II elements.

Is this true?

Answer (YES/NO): YES